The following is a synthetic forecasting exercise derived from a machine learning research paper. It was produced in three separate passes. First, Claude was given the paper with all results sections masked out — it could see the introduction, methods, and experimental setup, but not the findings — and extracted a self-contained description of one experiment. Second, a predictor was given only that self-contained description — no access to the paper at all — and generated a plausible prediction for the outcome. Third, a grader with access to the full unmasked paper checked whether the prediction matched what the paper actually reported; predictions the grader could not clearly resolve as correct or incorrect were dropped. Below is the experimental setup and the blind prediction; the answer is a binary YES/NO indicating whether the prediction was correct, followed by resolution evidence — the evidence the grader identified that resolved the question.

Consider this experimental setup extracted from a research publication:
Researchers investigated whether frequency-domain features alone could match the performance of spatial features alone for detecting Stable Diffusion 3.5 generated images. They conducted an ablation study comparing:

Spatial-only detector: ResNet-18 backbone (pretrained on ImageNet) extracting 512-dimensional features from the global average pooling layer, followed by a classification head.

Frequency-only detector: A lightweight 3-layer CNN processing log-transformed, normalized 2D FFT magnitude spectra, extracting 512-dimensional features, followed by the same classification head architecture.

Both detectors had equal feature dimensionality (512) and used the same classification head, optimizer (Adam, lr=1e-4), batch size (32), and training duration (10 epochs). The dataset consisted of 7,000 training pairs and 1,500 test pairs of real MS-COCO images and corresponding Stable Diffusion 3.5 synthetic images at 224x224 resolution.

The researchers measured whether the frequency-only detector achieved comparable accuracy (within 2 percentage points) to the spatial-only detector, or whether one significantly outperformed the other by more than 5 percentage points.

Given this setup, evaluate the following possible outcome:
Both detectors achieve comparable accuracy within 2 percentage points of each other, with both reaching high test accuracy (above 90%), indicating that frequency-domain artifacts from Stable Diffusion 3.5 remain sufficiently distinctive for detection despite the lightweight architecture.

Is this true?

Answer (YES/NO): NO